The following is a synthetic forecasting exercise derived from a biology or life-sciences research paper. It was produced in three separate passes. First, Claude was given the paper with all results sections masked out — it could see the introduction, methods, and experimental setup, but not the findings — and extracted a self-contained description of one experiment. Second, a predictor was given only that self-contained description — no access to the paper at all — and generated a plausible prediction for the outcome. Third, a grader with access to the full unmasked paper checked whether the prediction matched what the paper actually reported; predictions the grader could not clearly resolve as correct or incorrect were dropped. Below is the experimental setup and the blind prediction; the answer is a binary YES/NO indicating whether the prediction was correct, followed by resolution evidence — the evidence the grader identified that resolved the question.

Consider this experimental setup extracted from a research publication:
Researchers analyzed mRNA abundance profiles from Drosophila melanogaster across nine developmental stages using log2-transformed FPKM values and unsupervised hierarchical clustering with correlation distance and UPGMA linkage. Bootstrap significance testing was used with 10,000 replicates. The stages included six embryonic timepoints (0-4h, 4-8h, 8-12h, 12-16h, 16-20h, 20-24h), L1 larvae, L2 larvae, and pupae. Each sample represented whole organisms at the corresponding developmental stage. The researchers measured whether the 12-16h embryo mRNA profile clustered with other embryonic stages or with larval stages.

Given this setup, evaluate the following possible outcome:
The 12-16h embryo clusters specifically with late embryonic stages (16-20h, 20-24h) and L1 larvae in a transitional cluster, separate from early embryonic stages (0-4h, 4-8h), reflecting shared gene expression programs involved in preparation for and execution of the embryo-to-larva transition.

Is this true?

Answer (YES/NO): NO